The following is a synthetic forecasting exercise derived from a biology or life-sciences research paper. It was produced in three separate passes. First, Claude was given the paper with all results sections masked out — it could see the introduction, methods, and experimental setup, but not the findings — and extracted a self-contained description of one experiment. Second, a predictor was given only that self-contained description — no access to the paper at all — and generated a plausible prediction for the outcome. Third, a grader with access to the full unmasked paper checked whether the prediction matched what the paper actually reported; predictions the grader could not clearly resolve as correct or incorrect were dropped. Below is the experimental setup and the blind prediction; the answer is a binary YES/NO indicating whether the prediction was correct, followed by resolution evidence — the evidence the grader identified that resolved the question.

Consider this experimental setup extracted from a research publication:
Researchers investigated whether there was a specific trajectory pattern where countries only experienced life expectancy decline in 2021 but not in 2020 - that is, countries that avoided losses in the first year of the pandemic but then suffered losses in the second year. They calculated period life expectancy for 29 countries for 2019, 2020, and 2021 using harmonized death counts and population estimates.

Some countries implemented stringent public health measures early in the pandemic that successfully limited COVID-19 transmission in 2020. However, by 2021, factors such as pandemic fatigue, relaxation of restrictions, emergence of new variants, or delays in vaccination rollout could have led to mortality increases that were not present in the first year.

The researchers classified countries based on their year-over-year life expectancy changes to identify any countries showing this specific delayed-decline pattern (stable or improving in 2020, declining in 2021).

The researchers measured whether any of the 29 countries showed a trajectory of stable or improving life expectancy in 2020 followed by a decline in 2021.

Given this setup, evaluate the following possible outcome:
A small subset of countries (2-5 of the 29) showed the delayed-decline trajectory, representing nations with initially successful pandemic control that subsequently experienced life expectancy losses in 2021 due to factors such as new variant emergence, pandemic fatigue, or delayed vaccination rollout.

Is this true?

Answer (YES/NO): NO